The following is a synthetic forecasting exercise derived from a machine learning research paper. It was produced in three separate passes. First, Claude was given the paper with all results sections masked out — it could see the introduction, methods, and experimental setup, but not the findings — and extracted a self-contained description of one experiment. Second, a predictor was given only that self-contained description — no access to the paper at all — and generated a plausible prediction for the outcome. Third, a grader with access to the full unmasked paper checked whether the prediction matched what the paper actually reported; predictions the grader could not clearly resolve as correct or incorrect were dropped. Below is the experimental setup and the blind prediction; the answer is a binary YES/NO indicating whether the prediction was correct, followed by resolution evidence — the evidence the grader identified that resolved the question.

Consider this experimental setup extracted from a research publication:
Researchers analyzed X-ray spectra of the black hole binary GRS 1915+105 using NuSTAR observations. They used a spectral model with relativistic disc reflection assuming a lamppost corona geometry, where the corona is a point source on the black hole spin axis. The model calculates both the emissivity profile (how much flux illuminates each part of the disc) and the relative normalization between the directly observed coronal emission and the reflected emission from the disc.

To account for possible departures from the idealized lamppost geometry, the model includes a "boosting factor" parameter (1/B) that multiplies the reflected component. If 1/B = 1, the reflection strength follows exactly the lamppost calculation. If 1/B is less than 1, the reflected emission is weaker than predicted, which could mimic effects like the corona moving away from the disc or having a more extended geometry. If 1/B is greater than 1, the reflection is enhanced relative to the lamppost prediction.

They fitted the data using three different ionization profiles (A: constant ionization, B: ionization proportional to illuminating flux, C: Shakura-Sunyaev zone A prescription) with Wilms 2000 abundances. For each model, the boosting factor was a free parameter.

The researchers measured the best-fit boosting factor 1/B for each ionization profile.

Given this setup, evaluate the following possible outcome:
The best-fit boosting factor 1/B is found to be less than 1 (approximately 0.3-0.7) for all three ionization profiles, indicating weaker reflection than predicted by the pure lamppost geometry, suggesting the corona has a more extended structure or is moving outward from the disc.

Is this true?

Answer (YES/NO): NO